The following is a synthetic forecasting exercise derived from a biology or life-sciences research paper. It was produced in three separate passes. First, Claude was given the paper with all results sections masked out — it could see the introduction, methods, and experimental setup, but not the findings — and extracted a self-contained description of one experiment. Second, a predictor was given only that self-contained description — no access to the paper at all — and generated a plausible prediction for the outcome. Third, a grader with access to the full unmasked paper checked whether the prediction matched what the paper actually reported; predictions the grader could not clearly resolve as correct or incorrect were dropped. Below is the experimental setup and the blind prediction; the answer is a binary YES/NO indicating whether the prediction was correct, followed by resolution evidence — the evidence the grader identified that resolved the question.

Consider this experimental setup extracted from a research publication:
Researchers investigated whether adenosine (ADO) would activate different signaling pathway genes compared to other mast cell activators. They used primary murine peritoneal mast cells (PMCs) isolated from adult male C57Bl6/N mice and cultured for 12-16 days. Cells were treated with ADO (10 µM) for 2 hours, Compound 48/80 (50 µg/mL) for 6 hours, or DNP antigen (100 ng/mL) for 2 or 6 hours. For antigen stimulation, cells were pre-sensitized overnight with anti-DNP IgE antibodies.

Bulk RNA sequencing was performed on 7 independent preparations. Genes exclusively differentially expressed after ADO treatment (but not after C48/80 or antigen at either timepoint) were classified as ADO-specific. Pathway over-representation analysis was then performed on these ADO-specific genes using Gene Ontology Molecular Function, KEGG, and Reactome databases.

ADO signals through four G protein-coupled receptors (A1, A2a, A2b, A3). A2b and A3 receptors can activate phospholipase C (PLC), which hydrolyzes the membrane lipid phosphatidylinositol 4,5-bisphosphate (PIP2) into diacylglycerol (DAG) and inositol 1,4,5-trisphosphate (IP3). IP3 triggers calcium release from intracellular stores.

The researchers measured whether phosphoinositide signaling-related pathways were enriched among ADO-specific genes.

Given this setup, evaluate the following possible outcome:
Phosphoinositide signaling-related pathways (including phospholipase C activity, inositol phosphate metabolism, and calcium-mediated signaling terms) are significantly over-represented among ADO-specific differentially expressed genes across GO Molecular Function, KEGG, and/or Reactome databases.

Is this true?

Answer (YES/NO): YES